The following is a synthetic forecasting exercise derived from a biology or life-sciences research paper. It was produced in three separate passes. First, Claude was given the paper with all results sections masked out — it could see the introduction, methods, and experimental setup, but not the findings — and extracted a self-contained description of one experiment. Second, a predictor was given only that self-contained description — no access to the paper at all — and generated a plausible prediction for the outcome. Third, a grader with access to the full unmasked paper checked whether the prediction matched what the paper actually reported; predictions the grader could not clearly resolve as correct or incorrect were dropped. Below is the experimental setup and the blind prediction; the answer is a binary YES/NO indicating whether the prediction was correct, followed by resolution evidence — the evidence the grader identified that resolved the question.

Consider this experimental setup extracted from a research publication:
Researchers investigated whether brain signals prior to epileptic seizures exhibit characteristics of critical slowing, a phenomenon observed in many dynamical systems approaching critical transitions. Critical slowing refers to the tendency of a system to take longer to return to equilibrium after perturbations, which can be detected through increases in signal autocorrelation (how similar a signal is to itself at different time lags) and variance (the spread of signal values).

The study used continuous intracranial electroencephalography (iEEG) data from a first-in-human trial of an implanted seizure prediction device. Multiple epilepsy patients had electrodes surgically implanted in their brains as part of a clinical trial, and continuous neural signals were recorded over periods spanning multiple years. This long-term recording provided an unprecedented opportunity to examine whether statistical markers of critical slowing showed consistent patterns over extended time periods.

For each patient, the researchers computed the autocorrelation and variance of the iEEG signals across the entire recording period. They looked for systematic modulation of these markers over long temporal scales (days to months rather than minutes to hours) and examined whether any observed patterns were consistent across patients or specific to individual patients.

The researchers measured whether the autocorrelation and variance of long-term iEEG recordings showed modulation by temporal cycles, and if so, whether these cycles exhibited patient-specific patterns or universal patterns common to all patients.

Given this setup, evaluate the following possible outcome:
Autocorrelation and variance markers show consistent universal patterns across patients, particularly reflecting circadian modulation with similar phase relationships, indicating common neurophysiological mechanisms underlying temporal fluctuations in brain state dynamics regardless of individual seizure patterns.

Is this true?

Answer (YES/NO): NO